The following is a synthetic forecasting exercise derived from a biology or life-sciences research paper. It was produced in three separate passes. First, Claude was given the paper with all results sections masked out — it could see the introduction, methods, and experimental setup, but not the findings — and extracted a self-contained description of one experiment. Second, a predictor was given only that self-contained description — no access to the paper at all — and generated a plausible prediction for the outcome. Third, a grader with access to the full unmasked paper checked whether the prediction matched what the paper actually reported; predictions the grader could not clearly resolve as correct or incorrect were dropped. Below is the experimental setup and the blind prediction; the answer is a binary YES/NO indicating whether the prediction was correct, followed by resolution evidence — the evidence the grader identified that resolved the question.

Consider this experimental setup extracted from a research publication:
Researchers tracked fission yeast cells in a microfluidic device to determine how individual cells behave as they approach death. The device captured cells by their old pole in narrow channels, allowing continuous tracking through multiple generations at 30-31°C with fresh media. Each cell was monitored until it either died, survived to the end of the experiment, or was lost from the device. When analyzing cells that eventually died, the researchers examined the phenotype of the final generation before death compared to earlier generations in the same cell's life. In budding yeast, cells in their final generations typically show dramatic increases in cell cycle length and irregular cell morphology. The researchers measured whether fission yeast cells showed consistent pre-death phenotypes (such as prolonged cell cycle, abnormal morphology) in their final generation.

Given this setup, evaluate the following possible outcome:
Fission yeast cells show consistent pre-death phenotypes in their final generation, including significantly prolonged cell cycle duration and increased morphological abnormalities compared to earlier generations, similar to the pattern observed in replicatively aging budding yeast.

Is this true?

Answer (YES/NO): NO